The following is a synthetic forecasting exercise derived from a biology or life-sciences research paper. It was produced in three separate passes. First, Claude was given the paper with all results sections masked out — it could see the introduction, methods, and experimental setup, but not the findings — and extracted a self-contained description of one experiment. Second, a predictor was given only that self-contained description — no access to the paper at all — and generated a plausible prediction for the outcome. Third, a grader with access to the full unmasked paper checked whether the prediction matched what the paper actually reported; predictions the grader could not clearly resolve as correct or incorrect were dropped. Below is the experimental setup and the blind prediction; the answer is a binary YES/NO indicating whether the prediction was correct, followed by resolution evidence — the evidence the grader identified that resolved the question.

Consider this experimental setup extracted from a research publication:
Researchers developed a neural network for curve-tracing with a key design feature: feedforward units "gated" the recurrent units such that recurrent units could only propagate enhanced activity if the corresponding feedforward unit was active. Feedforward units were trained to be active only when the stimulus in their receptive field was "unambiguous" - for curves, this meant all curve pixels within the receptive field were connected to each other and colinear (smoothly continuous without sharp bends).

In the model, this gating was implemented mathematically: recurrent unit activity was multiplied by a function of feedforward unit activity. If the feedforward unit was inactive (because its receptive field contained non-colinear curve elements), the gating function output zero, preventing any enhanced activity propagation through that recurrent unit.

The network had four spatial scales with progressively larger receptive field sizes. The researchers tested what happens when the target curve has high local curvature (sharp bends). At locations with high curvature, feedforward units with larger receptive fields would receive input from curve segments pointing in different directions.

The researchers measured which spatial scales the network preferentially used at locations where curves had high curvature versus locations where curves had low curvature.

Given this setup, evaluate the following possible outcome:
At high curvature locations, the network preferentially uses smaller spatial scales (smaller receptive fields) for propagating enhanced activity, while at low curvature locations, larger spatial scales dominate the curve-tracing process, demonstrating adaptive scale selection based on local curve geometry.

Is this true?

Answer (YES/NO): YES